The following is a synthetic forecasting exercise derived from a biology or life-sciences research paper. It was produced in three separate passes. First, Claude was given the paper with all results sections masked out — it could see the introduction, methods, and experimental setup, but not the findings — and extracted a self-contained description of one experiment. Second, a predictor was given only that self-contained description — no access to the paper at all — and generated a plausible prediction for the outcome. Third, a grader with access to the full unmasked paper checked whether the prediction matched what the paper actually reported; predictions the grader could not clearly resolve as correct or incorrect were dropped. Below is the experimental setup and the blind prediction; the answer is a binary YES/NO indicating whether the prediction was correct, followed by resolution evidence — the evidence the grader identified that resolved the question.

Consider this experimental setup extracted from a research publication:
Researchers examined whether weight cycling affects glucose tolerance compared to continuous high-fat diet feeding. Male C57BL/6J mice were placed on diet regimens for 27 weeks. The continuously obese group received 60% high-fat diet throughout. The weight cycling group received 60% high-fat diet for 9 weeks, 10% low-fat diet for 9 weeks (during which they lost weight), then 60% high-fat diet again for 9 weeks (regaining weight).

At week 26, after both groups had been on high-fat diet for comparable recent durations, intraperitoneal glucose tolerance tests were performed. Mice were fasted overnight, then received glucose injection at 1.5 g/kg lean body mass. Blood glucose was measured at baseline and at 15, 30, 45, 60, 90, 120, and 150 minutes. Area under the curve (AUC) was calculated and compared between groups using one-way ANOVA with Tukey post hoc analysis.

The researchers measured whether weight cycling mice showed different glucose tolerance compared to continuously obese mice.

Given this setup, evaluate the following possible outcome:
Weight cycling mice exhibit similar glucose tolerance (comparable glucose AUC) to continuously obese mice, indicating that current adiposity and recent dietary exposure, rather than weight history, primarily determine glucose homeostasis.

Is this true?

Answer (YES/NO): NO